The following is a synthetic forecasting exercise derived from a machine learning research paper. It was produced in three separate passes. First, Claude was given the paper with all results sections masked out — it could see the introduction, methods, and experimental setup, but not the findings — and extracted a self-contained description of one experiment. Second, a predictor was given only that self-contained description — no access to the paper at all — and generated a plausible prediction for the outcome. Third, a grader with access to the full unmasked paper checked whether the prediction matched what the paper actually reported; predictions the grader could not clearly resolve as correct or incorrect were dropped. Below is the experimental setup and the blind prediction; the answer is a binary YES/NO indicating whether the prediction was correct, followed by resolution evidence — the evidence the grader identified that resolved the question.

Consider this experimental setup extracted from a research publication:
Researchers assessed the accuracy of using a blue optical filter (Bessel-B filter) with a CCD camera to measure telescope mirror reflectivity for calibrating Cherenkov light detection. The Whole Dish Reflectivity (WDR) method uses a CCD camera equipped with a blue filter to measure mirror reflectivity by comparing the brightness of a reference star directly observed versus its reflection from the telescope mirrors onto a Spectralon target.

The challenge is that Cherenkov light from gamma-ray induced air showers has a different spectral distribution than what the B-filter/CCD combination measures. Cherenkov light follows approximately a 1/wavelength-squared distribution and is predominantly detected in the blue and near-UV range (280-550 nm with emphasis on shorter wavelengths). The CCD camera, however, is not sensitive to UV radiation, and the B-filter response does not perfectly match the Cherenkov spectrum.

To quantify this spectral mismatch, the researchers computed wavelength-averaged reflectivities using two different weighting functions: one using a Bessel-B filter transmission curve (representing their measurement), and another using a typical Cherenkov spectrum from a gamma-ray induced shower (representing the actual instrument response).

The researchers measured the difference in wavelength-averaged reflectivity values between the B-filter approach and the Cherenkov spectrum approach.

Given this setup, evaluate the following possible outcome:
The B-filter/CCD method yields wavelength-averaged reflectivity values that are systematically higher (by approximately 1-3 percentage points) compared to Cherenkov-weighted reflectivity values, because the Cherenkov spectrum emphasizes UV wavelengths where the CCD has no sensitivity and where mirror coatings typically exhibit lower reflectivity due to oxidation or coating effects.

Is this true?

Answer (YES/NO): NO